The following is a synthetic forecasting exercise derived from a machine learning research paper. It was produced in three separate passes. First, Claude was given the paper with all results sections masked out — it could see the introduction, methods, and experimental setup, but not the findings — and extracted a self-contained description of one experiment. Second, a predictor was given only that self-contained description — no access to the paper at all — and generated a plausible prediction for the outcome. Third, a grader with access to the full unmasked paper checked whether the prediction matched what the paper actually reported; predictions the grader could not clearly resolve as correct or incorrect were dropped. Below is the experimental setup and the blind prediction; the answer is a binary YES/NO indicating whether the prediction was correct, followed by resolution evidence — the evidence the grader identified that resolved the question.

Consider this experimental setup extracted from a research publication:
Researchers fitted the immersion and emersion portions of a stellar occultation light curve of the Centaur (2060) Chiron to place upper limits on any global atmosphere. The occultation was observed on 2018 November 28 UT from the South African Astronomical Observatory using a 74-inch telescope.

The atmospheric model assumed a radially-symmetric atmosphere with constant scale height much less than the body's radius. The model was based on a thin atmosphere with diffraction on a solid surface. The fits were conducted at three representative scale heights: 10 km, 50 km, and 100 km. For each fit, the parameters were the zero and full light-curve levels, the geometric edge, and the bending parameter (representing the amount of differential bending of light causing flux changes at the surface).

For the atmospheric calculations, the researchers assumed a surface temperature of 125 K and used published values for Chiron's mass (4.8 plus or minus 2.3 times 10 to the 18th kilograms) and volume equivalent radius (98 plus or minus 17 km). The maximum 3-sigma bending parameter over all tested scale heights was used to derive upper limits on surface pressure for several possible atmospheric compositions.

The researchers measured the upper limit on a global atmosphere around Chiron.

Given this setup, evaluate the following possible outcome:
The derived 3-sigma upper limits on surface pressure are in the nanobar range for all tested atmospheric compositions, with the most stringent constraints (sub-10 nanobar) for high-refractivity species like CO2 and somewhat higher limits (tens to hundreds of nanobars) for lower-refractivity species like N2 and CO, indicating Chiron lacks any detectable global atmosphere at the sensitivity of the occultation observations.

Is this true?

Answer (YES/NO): NO